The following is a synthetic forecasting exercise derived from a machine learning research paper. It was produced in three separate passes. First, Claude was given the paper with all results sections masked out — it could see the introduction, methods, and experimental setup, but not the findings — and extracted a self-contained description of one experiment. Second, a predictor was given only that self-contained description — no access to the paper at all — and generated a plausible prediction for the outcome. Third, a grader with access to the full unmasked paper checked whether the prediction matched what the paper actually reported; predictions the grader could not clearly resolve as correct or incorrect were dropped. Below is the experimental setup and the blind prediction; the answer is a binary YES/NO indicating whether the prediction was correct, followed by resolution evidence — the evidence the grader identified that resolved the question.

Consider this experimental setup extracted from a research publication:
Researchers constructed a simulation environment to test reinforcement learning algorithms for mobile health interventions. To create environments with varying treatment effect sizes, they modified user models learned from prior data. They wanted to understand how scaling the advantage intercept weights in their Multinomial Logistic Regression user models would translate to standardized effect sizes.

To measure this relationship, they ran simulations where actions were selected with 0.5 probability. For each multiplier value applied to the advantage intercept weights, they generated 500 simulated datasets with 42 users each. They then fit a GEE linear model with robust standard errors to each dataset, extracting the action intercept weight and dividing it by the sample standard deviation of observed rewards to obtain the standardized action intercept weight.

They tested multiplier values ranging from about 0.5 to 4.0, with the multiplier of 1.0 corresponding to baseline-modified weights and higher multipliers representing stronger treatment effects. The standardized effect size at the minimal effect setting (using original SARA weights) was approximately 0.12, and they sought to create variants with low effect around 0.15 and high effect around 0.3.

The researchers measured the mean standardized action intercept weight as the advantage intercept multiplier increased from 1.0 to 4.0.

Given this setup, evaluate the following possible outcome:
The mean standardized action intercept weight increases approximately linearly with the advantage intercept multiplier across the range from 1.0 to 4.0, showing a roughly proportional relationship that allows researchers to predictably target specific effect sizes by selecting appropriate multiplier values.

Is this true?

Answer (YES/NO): NO